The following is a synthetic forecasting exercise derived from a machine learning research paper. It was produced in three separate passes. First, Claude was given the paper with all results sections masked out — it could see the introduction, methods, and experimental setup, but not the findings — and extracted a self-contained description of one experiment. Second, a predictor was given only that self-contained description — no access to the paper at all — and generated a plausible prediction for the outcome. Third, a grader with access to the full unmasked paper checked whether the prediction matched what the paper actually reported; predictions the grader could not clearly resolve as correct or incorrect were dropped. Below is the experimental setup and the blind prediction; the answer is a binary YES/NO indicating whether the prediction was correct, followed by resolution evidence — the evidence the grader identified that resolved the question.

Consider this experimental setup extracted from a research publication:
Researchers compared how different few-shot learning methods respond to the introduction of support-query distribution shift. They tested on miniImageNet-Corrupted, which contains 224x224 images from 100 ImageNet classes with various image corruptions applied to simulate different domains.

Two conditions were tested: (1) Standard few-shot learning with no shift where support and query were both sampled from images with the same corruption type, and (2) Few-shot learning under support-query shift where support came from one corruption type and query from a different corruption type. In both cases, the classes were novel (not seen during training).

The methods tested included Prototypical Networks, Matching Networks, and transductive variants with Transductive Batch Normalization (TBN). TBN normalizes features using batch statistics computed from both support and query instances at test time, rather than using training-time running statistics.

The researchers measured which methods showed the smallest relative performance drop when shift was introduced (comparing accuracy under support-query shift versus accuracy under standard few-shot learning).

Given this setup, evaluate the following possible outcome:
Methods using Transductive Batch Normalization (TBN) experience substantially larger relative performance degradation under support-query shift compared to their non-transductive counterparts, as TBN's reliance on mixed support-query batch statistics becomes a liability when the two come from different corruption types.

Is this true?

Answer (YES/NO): NO